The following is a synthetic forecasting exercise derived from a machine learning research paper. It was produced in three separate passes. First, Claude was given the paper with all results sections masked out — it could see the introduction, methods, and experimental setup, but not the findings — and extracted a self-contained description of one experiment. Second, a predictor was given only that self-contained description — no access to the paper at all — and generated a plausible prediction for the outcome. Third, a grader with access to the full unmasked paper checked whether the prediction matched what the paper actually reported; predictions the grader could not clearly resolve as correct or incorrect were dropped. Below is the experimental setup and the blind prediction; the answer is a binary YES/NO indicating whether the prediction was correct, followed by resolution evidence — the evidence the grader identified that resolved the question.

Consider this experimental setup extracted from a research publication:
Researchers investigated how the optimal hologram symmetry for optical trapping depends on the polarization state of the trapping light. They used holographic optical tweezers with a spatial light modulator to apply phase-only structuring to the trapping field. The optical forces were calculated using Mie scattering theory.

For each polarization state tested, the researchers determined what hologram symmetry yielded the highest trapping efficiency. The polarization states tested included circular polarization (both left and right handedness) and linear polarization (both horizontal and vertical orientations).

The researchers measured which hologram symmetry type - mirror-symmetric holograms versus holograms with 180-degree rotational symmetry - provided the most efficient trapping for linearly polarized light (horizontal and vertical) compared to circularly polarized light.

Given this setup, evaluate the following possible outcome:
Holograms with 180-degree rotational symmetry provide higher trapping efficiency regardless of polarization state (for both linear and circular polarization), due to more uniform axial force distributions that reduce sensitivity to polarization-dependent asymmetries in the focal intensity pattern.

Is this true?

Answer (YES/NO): NO